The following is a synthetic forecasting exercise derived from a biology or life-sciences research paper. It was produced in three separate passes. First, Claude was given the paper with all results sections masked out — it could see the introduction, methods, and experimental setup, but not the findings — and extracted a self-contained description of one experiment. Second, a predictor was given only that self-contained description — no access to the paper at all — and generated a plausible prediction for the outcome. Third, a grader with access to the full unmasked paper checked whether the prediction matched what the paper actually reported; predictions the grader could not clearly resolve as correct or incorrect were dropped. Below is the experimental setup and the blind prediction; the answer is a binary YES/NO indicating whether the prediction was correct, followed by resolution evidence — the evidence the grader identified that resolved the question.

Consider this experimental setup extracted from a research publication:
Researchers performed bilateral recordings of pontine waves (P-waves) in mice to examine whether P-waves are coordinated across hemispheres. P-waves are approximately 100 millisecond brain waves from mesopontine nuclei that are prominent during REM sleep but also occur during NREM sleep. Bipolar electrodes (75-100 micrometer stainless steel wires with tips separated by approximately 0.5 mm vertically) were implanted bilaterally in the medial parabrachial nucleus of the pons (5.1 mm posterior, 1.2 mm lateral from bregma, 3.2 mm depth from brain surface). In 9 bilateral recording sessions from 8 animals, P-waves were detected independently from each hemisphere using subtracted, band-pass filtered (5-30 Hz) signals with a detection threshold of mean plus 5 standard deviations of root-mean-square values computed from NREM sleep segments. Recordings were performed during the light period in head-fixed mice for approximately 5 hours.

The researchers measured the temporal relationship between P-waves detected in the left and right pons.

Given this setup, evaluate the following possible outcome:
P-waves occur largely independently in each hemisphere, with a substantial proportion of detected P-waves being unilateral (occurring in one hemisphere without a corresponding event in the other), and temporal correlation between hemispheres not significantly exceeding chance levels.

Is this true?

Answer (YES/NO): NO